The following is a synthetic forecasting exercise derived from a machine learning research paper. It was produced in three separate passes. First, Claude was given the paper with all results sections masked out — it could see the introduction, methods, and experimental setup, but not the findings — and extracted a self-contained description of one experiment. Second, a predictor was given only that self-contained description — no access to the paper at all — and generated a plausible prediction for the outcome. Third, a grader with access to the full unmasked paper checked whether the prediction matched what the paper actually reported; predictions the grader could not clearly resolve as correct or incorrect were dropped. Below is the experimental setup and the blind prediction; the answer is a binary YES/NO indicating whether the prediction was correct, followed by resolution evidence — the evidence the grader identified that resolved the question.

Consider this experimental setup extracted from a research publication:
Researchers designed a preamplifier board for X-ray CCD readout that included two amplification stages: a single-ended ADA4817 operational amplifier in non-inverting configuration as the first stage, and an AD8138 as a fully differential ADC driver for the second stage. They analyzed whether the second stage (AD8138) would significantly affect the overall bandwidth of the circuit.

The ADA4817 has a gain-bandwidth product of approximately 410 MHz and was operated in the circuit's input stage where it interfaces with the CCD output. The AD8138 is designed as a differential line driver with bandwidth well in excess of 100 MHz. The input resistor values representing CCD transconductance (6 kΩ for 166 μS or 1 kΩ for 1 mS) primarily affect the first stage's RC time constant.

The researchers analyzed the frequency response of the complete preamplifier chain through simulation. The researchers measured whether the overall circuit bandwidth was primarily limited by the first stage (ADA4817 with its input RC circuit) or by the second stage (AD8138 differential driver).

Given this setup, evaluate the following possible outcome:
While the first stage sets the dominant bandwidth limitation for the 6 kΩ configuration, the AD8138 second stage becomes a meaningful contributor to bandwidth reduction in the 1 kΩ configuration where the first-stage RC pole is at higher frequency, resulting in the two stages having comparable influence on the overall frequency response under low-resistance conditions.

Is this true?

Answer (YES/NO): NO